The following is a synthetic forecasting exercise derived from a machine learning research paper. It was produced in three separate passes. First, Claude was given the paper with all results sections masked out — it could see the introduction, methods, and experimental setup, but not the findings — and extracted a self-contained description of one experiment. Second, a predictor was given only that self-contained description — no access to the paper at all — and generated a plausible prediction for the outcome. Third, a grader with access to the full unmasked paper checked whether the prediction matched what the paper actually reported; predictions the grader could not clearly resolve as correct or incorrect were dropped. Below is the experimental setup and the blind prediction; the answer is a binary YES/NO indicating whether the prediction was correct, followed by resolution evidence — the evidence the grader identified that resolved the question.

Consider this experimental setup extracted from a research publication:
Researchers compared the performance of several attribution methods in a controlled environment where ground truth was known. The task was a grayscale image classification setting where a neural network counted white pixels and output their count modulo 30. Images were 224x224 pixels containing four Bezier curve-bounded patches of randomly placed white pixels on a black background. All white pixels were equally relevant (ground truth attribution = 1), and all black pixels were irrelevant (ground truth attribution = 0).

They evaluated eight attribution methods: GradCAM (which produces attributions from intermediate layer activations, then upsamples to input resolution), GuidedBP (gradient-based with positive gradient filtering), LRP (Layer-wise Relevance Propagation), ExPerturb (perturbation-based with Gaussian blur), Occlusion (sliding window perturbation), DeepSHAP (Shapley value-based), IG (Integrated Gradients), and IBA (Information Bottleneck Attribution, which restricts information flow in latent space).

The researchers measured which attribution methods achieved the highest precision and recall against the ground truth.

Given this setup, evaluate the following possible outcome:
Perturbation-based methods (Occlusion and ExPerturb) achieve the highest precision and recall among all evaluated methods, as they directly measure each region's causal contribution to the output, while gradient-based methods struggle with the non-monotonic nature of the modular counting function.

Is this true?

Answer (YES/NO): NO